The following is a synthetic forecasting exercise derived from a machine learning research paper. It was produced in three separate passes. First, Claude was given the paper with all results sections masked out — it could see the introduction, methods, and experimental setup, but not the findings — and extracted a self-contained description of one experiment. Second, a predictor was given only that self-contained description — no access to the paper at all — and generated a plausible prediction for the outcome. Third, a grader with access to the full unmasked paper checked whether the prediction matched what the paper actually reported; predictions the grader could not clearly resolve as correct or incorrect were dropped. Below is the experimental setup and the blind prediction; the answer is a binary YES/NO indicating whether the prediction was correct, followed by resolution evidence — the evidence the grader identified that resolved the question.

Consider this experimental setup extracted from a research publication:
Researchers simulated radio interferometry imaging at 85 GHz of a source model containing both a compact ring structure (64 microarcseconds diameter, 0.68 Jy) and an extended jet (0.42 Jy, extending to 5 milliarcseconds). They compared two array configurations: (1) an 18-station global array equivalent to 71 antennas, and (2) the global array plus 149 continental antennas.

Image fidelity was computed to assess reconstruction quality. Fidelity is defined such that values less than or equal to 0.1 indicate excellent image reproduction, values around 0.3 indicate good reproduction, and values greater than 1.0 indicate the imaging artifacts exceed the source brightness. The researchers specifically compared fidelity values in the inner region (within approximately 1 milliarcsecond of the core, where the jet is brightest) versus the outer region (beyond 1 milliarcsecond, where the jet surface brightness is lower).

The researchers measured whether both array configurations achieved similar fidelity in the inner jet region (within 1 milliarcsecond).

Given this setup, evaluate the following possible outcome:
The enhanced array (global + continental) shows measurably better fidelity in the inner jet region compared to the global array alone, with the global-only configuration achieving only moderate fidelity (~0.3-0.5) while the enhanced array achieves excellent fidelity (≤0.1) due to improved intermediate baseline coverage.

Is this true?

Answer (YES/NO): NO